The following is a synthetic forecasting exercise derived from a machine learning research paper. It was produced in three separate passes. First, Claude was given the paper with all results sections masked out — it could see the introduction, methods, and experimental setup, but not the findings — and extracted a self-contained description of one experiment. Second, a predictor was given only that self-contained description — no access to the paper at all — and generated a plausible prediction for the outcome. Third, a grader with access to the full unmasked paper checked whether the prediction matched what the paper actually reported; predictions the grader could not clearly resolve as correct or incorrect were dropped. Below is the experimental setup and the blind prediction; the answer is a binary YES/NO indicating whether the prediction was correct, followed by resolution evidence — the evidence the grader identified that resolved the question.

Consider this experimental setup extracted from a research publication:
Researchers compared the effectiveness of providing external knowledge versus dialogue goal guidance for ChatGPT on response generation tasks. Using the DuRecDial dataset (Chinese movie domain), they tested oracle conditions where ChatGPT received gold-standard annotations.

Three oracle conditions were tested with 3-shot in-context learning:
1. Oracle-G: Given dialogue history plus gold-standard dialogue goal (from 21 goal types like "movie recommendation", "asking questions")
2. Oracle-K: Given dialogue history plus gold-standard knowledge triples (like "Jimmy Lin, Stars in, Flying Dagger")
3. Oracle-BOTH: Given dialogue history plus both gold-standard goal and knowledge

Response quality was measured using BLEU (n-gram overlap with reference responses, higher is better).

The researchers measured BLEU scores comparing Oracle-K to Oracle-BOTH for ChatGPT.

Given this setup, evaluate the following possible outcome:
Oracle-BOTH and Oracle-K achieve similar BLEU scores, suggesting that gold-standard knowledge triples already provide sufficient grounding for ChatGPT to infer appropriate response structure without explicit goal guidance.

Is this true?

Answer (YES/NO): NO